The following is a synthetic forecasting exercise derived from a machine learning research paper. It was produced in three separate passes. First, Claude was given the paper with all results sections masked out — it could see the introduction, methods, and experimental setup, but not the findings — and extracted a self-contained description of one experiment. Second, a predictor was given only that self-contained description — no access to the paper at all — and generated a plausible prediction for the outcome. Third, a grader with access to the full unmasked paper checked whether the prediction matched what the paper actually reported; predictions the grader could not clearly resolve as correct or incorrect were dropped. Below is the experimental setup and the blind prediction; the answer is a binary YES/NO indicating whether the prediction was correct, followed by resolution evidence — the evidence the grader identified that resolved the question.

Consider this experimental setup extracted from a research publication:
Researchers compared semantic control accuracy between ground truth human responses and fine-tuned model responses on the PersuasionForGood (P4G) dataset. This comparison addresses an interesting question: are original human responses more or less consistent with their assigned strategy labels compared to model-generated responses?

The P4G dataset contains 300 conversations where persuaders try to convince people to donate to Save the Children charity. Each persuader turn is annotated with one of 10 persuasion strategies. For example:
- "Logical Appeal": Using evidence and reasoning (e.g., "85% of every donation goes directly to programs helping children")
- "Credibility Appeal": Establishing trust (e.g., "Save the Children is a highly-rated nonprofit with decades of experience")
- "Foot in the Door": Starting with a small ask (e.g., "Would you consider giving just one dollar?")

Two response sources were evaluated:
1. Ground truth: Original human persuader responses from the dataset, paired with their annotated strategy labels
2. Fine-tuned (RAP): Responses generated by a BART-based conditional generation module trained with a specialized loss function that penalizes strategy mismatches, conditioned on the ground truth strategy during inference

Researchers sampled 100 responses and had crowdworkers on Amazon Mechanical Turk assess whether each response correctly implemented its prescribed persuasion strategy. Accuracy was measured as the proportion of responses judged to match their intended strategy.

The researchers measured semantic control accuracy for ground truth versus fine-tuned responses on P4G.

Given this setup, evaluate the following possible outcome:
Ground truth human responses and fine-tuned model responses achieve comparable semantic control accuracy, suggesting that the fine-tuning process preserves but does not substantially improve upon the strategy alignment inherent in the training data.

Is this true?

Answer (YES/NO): NO